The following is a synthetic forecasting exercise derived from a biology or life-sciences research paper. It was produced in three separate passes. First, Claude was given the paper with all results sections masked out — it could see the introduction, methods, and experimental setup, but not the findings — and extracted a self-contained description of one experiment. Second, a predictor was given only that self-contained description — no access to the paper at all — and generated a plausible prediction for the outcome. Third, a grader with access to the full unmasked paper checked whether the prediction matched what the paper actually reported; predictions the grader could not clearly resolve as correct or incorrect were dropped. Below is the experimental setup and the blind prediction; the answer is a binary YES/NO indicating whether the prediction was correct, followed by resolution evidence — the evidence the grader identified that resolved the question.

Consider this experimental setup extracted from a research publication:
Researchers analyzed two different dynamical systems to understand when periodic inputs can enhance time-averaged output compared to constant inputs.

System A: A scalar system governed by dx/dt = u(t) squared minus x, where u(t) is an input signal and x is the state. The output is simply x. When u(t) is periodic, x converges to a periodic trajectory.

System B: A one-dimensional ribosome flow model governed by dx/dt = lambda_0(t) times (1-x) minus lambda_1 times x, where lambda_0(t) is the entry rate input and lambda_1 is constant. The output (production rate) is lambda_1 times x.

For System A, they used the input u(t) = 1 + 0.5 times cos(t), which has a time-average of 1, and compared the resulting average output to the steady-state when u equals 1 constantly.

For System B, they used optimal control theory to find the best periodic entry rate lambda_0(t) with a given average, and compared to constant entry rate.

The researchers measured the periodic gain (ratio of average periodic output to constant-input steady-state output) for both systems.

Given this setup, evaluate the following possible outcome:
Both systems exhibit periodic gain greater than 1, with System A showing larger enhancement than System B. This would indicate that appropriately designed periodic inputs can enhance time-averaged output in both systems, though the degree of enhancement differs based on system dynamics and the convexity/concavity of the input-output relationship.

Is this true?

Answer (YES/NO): NO